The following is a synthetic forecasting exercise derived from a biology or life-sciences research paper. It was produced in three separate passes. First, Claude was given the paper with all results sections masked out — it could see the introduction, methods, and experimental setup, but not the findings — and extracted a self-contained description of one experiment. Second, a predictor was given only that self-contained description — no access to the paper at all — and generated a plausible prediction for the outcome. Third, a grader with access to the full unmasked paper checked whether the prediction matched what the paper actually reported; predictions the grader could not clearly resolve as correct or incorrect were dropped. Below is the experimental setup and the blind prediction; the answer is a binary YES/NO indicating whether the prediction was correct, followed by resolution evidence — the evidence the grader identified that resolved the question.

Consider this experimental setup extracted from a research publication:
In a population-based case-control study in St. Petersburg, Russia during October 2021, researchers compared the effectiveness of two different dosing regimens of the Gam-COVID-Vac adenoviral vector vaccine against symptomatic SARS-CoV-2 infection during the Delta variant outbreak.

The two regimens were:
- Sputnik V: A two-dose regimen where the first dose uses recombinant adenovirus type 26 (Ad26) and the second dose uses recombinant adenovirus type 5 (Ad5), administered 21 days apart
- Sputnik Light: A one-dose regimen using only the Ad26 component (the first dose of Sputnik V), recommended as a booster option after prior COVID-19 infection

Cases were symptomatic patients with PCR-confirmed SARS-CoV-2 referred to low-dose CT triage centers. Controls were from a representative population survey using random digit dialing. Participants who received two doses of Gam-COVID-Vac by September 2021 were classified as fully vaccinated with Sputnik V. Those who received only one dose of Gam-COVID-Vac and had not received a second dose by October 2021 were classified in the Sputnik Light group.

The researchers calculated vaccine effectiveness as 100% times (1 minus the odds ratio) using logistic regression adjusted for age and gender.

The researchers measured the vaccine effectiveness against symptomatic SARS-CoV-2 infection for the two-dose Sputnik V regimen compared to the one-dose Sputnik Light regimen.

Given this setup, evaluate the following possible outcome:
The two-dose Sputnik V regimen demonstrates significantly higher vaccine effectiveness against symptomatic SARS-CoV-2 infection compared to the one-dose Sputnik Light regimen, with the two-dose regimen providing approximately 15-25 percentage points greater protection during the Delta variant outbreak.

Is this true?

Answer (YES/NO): NO